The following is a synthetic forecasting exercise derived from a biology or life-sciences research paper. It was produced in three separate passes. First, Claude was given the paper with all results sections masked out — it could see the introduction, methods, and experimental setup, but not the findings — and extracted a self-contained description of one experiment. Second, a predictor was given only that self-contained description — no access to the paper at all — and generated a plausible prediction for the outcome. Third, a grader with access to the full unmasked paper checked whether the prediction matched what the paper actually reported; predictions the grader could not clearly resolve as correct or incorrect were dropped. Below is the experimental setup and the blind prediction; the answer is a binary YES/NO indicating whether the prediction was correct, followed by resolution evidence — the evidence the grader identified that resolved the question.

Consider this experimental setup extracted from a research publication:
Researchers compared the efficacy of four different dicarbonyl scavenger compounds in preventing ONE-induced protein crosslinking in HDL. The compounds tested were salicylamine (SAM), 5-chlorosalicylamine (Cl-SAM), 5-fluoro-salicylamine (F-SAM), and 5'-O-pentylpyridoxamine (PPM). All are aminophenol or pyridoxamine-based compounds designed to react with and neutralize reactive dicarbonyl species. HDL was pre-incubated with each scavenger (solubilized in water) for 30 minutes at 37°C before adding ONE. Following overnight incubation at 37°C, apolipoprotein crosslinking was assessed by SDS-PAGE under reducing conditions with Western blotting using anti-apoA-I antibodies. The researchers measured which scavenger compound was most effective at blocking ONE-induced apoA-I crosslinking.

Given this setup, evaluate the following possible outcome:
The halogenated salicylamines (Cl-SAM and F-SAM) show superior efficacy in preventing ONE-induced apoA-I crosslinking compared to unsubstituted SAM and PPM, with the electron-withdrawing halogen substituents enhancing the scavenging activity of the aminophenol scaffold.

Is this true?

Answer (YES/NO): NO